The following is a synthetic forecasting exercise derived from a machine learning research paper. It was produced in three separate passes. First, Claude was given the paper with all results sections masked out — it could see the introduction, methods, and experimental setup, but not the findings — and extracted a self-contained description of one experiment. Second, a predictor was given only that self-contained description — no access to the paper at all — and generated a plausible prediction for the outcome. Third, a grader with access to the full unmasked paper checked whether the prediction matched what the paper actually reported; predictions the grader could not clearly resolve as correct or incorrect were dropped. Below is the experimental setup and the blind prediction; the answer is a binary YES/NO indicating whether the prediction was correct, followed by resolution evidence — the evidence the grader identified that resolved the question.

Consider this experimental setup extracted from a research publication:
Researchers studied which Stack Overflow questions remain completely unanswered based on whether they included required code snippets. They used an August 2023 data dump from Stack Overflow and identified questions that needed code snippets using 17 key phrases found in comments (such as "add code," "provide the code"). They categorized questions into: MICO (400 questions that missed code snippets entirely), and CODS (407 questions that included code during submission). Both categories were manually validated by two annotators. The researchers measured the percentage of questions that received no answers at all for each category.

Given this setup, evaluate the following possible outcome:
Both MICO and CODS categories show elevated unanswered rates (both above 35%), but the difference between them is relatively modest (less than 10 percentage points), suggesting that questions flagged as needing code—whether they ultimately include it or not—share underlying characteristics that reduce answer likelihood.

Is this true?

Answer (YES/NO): NO